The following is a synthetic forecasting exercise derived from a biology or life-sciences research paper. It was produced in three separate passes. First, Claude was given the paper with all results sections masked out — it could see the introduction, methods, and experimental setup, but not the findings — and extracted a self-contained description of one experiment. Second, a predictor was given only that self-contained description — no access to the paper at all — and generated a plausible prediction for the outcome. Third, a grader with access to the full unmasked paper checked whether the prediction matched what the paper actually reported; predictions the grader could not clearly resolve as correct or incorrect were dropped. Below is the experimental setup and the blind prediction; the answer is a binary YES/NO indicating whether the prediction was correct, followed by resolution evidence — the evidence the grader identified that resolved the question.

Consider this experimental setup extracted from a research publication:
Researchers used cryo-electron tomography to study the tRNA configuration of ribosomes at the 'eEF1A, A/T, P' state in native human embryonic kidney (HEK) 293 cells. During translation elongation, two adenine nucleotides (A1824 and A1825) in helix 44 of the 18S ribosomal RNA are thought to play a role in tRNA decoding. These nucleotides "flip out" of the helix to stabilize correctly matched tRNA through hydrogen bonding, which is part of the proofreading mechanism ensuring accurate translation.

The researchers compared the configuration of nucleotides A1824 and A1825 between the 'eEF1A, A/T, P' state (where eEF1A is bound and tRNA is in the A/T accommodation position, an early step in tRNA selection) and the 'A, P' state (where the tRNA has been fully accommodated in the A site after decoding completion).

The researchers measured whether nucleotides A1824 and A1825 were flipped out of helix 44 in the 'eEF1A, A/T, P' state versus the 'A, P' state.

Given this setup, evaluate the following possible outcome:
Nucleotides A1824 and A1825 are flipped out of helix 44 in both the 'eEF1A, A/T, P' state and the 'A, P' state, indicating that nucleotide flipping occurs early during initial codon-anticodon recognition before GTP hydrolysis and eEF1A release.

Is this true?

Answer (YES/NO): NO